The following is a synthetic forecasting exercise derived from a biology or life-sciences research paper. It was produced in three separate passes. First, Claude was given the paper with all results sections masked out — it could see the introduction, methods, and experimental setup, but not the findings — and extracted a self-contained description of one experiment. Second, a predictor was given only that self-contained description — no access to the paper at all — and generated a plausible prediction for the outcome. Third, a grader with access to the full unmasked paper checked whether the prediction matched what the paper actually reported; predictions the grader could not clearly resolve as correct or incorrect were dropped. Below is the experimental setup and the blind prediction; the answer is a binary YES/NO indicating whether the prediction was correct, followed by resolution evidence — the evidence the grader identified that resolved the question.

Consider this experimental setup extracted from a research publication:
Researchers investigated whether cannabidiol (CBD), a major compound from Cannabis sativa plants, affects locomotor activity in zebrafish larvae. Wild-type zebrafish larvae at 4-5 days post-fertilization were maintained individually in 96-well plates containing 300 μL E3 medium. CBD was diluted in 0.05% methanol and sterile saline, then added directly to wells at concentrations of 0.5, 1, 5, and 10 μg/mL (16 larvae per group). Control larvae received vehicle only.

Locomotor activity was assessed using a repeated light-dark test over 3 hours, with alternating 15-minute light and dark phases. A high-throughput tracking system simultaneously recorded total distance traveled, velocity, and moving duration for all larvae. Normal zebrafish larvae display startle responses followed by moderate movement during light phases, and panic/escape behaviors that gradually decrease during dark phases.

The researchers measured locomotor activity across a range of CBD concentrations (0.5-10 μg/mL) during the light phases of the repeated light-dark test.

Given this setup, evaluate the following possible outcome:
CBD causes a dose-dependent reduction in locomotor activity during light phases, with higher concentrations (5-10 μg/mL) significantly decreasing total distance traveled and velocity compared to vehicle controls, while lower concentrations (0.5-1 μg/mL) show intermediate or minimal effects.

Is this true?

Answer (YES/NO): NO